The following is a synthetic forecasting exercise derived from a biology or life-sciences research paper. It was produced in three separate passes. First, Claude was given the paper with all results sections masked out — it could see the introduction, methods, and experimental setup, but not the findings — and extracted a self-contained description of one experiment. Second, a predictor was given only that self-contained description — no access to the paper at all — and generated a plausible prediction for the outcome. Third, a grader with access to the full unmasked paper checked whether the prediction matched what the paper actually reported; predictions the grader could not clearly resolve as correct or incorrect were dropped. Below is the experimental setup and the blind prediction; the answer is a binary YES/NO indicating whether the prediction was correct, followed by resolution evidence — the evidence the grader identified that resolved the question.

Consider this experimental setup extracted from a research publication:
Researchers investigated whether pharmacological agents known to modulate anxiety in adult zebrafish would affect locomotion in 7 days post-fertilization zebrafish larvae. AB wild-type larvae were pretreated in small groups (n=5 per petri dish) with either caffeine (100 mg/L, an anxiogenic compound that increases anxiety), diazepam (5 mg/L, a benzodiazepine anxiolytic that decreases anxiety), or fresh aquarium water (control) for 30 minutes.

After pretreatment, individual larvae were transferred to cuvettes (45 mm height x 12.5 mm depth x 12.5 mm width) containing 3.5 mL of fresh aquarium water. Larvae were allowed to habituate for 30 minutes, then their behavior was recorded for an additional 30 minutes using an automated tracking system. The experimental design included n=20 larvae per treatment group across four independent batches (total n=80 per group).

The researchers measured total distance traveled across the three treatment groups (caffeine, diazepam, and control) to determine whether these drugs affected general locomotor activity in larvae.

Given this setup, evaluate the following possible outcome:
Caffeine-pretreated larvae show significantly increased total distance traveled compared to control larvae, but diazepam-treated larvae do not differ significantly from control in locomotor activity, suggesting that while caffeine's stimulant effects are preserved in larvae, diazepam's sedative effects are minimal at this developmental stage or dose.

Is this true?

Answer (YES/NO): NO